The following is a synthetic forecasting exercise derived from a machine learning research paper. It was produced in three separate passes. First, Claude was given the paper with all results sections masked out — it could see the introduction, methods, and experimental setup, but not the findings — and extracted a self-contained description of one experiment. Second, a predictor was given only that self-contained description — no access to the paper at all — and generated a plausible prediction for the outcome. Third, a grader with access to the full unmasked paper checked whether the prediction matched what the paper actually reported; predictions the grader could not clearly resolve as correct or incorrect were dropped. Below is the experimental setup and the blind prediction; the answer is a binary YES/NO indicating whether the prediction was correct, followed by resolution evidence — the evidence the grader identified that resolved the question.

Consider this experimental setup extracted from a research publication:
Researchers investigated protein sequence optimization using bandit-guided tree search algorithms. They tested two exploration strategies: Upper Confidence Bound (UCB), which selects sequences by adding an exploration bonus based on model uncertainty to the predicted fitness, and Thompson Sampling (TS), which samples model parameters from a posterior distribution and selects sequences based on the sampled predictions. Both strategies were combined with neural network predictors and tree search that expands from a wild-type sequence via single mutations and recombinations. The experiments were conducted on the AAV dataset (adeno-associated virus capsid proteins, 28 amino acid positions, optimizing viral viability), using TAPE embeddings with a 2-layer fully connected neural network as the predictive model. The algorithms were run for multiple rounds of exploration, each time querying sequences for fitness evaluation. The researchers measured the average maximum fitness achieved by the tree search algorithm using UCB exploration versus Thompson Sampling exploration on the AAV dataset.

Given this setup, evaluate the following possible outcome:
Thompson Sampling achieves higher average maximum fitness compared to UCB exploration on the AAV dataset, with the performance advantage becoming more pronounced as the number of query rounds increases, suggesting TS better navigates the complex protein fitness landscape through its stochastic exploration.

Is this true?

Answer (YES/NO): NO